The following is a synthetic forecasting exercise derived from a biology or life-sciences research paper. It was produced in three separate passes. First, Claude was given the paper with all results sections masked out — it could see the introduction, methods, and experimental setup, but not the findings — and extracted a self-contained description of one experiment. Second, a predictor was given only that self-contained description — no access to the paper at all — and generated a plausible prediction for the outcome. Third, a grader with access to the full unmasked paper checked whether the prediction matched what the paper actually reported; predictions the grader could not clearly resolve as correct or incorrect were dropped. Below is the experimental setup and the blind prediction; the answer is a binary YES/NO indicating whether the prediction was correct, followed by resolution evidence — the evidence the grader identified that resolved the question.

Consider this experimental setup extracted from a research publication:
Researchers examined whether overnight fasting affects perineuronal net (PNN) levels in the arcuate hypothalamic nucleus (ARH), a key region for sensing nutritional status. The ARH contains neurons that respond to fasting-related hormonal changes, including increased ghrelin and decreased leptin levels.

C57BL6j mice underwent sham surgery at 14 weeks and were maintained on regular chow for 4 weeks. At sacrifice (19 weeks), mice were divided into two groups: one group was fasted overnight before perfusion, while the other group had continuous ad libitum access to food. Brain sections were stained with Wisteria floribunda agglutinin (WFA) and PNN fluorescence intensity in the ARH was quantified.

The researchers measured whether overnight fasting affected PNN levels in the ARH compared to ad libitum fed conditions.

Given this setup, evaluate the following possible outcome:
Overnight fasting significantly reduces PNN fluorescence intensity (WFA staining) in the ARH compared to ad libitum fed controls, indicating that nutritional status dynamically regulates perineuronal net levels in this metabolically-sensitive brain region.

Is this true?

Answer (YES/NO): NO